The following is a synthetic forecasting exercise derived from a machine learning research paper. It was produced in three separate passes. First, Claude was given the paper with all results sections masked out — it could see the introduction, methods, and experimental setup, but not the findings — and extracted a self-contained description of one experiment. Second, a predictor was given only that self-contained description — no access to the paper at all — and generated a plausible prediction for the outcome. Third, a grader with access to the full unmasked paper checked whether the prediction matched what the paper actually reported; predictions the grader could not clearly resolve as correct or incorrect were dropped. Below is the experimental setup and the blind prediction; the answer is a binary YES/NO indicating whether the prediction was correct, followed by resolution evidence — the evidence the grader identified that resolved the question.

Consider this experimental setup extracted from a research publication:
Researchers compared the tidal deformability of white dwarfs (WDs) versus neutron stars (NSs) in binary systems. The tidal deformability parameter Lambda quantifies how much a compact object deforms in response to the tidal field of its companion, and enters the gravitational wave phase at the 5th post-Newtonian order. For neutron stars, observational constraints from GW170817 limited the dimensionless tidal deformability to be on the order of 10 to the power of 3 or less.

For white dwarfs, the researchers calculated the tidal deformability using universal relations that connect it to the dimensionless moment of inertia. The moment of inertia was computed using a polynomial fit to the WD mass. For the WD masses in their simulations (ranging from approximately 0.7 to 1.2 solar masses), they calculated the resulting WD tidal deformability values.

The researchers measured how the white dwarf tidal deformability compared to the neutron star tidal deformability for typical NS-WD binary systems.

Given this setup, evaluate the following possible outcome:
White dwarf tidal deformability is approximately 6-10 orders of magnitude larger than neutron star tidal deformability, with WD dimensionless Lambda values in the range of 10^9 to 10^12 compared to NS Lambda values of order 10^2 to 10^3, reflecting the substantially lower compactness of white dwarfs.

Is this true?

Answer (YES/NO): NO